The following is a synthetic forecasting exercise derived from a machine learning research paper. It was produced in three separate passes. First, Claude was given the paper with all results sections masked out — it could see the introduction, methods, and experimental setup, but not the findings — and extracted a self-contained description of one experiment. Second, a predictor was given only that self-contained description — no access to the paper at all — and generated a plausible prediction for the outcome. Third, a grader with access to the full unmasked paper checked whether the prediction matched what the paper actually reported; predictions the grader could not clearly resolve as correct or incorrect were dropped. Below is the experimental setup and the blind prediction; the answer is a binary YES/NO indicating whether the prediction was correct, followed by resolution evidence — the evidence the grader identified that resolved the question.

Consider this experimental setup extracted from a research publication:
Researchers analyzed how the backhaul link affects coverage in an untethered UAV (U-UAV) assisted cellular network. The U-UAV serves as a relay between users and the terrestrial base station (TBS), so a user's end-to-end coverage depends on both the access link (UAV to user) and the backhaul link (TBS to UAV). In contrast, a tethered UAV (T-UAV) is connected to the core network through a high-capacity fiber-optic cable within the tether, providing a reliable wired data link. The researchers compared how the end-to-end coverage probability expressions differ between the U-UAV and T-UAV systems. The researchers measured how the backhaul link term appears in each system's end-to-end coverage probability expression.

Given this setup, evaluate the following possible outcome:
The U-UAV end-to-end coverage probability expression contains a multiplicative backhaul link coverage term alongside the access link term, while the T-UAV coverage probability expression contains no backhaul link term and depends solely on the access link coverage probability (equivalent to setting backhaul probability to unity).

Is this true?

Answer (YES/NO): YES